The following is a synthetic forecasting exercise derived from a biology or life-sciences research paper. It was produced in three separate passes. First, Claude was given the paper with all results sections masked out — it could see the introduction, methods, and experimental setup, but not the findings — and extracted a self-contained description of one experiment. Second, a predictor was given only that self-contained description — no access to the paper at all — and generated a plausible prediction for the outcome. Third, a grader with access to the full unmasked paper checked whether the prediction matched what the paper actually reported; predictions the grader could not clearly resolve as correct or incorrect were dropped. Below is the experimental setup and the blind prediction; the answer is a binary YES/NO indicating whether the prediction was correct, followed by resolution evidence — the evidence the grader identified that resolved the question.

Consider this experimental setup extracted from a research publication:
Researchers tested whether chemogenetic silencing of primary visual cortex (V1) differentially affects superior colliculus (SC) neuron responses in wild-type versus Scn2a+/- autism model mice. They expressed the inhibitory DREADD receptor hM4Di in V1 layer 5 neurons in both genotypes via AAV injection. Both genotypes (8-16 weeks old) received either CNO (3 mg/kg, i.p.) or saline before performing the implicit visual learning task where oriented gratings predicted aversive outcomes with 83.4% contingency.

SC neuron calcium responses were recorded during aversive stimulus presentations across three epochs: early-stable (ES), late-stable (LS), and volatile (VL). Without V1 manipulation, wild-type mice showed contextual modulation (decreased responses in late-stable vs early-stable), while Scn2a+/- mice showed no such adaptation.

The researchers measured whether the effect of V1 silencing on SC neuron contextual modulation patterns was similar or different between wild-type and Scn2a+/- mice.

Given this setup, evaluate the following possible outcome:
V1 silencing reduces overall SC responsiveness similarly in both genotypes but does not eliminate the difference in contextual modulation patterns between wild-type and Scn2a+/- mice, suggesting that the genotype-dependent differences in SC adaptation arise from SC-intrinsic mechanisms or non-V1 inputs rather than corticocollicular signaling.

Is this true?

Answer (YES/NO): NO